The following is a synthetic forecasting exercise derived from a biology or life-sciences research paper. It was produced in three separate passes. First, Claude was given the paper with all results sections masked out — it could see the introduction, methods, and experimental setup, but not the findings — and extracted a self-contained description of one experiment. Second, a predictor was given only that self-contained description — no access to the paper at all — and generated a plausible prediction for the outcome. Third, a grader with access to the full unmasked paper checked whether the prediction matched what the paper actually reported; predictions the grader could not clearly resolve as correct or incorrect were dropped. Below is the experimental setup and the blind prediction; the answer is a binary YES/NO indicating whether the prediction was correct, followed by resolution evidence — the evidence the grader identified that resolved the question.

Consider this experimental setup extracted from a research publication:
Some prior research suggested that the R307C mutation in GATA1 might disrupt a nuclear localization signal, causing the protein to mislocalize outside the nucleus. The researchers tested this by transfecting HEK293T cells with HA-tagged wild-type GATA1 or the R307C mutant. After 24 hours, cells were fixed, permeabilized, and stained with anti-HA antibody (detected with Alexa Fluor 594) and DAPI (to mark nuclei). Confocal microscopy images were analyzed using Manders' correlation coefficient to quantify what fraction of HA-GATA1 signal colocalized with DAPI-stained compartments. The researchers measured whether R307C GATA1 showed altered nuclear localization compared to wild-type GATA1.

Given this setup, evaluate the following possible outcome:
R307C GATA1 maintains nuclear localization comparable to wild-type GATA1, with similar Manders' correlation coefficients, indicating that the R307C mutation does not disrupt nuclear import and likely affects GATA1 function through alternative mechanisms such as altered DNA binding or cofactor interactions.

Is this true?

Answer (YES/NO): YES